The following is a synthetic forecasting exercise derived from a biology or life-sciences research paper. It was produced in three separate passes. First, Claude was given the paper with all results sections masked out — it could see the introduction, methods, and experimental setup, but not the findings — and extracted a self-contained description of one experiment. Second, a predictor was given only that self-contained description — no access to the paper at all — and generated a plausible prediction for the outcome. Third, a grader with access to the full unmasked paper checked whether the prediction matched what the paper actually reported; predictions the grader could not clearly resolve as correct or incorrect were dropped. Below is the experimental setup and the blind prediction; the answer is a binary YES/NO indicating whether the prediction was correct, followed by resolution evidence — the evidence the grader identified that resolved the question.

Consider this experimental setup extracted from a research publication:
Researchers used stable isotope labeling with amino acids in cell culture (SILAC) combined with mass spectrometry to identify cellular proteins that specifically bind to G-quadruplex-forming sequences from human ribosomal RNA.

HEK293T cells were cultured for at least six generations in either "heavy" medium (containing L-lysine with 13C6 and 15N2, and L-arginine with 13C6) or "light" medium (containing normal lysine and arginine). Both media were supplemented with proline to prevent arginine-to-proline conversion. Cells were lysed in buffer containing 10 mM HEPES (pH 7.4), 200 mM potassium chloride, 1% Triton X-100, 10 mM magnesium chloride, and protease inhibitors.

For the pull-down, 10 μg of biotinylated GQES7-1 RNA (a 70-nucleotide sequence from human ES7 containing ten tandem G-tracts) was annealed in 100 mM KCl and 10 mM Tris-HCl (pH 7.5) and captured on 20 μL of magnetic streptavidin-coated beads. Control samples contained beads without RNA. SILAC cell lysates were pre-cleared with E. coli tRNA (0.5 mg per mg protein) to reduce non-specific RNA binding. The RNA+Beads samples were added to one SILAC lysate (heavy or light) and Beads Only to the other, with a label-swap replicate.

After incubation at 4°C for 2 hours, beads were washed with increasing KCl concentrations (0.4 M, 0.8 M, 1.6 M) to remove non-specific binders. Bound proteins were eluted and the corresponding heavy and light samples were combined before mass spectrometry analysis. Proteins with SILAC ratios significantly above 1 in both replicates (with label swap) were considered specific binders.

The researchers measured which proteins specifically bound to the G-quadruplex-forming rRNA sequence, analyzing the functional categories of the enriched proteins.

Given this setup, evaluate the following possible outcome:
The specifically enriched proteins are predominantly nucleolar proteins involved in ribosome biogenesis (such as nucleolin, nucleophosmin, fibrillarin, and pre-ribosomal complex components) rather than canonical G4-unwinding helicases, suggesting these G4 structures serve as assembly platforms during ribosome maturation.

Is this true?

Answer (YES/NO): NO